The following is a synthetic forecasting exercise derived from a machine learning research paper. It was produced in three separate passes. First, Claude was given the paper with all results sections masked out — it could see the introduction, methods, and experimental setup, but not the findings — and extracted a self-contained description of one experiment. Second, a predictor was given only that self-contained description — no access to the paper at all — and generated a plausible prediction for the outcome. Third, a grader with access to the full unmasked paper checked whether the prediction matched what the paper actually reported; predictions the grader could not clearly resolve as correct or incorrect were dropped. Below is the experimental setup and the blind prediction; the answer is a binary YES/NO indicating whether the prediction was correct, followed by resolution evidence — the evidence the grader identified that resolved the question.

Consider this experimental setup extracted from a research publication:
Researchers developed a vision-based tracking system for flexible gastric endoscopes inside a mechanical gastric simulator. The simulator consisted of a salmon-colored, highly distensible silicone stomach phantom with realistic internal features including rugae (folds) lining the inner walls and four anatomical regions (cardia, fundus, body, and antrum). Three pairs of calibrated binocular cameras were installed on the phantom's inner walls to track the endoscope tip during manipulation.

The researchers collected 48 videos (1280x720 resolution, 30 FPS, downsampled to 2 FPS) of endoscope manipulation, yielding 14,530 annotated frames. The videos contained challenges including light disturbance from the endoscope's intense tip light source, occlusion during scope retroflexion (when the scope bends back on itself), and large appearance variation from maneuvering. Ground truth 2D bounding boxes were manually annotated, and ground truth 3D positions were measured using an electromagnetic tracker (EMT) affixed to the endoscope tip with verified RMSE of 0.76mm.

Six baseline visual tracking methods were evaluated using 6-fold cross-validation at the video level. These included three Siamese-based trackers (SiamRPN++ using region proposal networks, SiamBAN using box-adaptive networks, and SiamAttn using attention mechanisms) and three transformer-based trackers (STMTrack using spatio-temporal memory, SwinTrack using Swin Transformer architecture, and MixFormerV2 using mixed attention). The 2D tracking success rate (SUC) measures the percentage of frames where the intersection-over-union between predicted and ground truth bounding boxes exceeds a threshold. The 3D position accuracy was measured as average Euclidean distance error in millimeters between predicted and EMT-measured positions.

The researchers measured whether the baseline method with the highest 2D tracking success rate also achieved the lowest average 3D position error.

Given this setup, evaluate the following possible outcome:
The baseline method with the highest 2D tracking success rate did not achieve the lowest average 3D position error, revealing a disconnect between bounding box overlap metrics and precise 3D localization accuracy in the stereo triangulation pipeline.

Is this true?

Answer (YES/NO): YES